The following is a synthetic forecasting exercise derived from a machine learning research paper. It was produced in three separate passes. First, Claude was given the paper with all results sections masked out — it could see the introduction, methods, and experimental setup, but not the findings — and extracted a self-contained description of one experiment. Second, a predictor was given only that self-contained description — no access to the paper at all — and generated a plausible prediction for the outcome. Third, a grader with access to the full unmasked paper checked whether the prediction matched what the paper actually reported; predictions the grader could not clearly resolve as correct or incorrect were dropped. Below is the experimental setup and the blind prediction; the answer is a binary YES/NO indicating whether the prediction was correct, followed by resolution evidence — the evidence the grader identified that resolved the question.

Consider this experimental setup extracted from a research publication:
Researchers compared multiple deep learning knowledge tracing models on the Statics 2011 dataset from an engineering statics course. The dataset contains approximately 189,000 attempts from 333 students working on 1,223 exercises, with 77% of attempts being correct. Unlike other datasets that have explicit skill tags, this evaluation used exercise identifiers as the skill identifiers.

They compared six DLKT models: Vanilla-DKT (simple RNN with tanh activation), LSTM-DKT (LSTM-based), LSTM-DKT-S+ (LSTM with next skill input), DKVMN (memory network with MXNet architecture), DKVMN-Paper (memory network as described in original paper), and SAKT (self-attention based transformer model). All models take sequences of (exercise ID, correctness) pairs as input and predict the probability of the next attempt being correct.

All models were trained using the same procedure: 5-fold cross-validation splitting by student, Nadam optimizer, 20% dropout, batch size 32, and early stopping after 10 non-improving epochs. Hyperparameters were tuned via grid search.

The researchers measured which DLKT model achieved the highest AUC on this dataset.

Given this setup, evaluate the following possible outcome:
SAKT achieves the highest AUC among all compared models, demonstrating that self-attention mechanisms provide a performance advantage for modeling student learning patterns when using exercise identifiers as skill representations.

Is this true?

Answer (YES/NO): NO